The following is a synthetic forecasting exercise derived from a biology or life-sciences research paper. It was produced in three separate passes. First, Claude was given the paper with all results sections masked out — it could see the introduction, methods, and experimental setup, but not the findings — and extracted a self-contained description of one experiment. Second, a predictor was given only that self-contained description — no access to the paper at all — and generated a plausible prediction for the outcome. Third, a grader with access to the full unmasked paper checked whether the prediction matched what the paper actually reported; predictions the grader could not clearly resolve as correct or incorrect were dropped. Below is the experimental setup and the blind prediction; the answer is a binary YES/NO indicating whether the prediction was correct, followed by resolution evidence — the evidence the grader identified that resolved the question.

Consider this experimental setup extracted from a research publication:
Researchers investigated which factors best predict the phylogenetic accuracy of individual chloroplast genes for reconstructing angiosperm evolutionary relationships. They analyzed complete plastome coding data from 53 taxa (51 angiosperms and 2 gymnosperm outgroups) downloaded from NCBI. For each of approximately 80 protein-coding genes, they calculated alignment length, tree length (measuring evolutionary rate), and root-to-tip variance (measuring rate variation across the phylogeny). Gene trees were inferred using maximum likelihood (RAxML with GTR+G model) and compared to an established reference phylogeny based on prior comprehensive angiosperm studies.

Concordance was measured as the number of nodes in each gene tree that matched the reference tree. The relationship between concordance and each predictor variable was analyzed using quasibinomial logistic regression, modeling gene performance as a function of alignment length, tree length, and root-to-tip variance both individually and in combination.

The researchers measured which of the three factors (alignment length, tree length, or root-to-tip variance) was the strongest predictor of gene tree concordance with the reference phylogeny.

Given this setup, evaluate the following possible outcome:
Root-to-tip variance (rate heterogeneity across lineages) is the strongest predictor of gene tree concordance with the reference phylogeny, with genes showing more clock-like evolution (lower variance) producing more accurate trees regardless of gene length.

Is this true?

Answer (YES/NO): NO